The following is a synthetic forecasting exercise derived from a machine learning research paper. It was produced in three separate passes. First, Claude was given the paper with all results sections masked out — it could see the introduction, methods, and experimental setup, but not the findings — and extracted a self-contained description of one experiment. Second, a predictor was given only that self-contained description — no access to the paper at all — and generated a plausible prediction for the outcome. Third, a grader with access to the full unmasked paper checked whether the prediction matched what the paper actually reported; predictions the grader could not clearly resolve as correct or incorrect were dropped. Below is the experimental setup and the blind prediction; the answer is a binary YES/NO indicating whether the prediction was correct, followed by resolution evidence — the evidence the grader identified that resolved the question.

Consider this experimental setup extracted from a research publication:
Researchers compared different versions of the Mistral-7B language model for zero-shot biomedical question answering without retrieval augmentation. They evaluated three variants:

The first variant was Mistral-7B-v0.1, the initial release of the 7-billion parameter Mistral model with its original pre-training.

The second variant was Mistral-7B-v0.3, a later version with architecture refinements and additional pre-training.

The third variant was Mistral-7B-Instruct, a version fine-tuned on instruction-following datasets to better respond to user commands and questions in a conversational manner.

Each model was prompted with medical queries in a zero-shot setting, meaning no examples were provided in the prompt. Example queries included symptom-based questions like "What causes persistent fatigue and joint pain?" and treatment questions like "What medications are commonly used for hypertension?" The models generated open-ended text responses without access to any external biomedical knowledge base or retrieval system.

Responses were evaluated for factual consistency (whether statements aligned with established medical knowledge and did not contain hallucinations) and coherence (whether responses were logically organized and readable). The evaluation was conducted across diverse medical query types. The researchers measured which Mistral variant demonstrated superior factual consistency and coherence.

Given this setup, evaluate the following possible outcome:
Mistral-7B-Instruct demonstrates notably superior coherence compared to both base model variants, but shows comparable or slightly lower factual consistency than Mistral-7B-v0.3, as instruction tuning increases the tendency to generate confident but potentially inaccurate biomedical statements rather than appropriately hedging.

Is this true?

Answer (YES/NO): NO